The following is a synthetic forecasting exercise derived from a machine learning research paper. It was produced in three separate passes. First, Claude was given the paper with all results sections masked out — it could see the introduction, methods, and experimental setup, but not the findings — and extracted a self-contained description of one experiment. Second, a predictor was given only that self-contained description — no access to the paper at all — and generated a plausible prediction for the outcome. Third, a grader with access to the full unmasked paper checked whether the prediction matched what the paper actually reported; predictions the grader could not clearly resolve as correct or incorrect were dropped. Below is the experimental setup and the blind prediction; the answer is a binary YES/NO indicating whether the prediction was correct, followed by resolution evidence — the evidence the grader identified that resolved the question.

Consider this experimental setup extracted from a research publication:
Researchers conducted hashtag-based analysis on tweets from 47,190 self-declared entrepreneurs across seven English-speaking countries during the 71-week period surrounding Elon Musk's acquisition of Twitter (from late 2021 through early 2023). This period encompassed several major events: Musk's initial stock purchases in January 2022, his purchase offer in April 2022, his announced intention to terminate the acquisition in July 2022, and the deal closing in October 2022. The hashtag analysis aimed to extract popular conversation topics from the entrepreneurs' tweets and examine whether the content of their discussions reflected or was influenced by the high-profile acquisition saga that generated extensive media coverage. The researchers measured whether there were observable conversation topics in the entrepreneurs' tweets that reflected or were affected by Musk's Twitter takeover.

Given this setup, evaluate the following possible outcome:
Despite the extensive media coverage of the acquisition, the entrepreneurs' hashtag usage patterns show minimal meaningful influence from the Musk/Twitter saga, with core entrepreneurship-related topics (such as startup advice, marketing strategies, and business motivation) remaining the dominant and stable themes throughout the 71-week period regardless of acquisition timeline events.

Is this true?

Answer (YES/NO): YES